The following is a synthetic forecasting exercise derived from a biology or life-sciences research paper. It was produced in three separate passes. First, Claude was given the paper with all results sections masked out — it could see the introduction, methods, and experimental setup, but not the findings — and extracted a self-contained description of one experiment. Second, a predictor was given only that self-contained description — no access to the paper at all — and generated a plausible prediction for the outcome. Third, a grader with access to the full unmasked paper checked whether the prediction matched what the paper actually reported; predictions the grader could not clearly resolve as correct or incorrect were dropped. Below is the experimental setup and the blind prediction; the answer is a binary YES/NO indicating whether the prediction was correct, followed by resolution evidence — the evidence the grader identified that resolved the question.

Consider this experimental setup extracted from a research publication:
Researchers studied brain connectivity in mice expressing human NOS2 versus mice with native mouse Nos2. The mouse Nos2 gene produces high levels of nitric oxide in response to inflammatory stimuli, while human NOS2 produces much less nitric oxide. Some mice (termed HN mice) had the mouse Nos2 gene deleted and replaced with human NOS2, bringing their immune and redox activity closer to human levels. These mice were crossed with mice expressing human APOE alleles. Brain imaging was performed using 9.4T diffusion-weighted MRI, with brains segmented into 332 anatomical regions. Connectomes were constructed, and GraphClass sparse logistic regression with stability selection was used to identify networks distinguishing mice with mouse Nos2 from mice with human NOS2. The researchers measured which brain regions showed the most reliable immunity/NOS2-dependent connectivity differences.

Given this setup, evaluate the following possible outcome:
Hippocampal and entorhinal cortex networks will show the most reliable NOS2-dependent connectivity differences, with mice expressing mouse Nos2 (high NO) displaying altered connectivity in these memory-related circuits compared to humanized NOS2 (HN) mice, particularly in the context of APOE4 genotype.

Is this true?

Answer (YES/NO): NO